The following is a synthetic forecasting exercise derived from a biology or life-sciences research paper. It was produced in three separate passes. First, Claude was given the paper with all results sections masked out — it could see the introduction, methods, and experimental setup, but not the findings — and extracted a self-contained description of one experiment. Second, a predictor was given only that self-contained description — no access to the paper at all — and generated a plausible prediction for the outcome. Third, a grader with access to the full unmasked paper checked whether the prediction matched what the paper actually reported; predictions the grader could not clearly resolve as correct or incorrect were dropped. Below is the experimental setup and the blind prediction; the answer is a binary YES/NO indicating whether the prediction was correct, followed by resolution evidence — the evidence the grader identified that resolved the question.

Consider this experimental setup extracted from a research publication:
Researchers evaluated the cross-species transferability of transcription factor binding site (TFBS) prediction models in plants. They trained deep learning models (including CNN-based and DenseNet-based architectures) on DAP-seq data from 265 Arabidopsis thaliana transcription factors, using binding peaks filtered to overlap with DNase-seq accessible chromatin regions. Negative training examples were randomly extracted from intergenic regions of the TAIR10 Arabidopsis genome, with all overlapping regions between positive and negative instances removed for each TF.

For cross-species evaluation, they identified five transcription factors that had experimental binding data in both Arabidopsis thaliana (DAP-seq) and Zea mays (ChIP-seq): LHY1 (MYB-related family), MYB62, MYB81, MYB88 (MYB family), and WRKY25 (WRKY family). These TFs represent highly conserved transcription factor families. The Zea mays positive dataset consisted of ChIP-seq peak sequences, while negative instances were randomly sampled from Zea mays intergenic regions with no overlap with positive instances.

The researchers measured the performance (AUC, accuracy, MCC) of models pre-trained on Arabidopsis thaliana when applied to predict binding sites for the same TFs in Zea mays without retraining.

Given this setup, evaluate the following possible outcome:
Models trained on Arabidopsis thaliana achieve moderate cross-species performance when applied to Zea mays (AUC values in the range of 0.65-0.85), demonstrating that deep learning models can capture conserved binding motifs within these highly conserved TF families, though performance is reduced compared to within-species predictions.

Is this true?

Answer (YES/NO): NO